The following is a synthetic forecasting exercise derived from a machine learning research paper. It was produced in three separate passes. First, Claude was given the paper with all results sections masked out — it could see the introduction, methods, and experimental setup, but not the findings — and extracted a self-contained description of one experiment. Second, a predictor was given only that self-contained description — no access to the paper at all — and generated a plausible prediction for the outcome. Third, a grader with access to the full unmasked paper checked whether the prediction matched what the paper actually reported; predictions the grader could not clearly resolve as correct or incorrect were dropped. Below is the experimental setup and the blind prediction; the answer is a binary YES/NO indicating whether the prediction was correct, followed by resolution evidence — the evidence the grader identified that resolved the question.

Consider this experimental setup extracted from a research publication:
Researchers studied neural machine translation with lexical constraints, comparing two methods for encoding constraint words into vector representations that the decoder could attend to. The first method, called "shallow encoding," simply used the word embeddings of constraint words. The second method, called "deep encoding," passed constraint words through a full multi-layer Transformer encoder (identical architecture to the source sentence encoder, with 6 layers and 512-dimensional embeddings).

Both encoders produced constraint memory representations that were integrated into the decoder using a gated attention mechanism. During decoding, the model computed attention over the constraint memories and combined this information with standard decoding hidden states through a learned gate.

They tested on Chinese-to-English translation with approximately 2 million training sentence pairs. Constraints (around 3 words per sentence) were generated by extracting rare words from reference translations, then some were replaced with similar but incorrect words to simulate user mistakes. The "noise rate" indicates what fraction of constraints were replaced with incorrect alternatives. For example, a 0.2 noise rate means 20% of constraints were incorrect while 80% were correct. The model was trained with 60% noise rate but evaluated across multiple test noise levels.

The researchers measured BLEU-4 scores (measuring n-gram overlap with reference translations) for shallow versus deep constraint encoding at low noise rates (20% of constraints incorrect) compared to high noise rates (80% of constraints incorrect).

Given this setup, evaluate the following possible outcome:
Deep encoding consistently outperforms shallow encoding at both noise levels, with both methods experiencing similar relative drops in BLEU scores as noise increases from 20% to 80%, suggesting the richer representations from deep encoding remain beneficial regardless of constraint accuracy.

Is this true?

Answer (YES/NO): NO